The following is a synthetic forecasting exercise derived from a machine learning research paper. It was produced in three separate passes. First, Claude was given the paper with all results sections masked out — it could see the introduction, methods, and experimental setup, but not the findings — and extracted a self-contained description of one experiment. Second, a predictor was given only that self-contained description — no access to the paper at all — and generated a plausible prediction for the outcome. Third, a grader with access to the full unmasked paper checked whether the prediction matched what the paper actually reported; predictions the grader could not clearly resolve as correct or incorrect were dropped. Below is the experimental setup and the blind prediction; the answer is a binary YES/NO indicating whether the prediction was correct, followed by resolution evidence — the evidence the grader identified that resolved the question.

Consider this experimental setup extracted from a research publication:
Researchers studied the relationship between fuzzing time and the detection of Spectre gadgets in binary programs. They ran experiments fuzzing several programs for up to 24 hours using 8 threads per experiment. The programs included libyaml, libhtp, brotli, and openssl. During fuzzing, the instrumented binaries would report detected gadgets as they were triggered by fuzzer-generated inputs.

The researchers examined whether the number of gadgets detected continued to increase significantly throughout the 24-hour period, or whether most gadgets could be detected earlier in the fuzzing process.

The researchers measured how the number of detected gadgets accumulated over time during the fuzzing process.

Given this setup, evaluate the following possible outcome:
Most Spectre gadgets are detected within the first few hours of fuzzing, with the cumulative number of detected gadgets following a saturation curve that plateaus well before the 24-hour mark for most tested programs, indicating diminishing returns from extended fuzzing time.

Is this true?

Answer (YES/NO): YES